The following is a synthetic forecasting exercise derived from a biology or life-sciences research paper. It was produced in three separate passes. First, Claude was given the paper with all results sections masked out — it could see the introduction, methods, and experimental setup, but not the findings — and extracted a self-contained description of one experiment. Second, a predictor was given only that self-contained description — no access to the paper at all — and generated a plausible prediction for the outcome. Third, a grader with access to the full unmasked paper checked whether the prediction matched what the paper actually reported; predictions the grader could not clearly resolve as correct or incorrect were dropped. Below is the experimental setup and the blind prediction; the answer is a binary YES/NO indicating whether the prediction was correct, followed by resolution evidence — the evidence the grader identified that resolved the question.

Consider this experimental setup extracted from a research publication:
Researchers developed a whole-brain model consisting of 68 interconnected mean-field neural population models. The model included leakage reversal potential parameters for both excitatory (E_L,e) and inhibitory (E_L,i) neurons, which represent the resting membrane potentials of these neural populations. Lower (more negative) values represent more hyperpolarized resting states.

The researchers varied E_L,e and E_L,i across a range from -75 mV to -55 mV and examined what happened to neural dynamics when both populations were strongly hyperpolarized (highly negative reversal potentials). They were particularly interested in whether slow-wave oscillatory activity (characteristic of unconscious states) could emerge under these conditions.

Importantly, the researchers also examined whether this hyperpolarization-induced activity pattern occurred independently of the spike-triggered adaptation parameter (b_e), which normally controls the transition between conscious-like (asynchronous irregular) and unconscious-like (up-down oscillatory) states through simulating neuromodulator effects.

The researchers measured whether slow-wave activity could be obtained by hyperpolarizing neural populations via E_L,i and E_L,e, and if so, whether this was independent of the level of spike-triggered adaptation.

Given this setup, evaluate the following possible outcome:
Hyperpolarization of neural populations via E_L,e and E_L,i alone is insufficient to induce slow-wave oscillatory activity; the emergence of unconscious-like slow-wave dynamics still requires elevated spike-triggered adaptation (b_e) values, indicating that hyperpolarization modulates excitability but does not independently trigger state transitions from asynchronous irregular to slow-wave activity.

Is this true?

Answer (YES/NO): NO